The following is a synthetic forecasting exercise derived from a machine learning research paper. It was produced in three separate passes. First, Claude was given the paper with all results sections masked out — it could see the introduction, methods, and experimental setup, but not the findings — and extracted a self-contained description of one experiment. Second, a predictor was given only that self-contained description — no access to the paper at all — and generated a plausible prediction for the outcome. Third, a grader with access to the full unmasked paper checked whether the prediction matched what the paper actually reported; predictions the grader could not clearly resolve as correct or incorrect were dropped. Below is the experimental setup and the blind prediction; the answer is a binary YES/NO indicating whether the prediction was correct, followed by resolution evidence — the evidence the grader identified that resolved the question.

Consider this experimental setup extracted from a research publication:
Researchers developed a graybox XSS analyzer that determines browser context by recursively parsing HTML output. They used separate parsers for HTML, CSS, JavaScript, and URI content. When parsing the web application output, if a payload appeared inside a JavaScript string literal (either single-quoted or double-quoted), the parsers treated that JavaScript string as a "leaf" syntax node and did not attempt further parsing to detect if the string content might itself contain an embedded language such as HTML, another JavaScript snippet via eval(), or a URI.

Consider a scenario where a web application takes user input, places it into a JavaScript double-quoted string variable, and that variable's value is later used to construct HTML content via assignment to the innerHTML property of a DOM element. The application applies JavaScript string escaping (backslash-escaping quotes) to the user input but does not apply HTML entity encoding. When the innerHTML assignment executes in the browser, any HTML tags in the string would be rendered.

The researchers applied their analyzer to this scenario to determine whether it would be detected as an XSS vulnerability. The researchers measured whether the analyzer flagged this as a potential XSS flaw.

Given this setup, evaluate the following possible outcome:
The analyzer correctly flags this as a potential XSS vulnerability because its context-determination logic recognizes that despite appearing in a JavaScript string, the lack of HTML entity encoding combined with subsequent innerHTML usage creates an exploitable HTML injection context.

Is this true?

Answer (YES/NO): NO